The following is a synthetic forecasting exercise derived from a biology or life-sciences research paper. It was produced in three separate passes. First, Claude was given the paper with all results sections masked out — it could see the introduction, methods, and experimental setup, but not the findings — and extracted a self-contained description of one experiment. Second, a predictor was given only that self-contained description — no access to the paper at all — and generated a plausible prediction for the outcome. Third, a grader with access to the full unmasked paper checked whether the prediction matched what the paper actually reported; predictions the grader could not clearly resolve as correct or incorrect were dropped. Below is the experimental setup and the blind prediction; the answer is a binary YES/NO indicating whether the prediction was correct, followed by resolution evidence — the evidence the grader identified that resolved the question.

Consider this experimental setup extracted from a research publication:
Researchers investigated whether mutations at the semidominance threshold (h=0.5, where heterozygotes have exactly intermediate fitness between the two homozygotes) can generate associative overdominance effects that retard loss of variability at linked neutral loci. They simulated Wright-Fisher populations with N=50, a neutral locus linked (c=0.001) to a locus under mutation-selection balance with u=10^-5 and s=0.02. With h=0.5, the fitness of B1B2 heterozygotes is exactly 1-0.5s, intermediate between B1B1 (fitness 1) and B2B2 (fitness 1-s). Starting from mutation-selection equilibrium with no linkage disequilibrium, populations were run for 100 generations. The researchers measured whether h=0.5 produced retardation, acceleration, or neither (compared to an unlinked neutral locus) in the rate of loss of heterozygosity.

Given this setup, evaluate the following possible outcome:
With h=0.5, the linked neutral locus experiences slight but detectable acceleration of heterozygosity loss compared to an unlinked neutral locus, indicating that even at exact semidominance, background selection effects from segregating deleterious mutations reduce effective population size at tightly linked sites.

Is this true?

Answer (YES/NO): YES